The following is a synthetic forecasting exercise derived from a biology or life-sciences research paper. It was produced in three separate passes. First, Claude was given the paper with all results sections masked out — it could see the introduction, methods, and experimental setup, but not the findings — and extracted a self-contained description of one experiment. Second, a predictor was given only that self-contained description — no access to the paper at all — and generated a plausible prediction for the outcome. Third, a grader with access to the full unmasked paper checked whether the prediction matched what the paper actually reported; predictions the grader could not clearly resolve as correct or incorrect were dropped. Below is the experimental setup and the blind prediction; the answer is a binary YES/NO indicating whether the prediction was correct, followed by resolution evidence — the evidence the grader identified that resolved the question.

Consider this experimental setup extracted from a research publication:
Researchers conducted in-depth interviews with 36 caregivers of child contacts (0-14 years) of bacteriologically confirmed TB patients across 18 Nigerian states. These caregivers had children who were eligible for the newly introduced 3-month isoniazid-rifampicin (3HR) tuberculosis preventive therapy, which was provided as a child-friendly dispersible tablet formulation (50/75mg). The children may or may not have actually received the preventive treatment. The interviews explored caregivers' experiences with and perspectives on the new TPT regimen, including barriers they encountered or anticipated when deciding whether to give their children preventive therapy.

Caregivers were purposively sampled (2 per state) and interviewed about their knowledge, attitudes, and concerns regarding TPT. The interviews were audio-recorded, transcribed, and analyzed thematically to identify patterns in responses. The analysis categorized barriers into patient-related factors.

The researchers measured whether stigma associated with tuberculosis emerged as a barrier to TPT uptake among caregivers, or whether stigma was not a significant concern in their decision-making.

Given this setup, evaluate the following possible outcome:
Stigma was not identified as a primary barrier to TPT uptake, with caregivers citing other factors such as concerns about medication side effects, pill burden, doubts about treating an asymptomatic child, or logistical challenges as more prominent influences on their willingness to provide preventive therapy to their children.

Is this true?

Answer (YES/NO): NO